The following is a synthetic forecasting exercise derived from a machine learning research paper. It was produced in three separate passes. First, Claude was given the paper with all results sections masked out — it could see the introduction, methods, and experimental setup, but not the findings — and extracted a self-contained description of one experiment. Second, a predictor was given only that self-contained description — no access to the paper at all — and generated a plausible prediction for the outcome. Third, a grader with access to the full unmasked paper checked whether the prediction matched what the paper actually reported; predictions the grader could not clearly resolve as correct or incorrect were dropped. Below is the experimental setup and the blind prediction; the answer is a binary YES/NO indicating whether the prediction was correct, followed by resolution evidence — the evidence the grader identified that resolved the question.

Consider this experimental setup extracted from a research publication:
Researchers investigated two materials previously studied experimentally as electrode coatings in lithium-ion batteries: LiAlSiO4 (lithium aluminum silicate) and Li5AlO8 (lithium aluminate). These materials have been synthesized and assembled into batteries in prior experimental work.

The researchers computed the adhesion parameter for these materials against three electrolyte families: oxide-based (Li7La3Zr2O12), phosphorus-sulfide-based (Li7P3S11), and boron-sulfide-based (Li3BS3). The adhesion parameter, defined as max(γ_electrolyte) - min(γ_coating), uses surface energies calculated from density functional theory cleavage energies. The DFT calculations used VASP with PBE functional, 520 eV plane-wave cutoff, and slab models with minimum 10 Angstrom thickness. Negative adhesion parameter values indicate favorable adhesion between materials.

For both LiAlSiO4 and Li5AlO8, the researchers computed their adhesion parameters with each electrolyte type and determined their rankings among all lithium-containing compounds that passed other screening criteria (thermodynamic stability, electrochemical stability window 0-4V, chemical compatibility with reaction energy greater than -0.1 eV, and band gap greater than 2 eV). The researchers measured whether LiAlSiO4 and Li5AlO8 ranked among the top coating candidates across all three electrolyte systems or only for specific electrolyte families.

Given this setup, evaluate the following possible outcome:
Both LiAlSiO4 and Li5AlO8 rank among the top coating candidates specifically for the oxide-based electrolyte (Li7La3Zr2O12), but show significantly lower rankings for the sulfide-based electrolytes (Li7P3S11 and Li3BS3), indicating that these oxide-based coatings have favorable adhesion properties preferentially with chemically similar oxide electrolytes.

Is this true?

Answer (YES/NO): NO